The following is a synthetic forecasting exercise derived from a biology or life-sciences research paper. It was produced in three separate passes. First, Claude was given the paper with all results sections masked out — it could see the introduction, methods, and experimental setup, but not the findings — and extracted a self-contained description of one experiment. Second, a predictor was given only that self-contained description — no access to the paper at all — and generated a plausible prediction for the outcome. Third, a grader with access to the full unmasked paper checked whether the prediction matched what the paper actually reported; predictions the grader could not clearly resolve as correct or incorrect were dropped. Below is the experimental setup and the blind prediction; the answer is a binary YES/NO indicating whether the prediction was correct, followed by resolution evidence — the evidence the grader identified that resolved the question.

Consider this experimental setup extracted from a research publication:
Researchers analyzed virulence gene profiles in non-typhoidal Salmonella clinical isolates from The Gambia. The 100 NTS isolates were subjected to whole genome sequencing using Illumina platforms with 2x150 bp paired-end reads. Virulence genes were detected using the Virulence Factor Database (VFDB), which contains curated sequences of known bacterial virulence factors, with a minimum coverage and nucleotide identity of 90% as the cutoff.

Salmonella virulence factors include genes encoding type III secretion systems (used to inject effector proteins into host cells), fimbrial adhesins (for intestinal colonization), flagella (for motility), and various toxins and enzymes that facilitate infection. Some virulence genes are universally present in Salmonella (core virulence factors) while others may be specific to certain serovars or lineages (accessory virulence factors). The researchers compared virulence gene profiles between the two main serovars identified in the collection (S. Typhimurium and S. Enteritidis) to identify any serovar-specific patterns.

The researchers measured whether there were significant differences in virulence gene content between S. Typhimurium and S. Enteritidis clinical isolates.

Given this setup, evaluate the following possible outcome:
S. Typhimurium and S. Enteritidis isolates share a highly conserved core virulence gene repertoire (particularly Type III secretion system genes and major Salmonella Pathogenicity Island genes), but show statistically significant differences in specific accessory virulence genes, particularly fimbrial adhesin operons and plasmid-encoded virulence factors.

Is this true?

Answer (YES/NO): NO